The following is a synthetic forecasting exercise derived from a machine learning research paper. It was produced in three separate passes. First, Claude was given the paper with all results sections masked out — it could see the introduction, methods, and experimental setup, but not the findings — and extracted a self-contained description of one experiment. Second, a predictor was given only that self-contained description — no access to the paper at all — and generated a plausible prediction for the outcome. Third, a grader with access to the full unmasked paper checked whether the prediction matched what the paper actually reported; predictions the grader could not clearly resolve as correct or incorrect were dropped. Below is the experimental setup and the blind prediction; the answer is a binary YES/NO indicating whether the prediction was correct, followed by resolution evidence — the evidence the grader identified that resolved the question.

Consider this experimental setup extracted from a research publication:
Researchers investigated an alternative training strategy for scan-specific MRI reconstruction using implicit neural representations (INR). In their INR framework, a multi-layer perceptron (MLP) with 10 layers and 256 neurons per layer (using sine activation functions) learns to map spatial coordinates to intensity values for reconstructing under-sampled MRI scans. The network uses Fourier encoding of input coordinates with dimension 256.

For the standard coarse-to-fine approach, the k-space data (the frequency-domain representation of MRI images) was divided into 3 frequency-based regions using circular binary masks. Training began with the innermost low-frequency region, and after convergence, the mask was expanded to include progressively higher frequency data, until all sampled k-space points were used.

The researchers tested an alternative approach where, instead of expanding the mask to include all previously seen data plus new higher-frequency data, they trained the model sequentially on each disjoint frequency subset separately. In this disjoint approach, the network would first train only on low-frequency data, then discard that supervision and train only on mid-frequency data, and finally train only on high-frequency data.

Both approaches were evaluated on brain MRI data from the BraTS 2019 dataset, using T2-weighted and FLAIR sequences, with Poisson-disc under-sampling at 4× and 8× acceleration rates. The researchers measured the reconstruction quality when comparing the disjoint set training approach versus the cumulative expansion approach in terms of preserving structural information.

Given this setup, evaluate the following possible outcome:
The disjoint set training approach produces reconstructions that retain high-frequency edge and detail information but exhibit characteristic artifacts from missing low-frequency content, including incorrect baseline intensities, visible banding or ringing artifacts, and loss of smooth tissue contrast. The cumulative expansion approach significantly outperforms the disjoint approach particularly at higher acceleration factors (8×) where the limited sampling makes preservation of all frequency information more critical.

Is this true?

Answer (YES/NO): NO